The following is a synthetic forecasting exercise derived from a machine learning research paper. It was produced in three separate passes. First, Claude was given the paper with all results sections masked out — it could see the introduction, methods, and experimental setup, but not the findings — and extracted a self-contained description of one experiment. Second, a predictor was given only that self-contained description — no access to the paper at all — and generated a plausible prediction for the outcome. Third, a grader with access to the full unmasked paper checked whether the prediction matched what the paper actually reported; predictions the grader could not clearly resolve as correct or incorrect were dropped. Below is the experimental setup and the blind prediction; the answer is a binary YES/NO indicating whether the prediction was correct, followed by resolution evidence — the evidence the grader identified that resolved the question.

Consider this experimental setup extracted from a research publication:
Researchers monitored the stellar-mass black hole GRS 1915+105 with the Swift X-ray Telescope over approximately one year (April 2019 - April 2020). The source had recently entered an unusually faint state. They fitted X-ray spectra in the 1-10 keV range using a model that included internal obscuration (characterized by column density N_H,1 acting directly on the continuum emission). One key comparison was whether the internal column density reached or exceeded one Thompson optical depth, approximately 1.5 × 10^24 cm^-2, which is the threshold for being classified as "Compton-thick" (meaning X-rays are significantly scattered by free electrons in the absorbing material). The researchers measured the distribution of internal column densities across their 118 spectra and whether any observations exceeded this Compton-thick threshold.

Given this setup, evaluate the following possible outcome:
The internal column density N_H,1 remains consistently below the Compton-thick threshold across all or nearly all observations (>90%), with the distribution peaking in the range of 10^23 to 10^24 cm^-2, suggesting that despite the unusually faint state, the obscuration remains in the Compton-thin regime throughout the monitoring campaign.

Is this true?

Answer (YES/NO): NO